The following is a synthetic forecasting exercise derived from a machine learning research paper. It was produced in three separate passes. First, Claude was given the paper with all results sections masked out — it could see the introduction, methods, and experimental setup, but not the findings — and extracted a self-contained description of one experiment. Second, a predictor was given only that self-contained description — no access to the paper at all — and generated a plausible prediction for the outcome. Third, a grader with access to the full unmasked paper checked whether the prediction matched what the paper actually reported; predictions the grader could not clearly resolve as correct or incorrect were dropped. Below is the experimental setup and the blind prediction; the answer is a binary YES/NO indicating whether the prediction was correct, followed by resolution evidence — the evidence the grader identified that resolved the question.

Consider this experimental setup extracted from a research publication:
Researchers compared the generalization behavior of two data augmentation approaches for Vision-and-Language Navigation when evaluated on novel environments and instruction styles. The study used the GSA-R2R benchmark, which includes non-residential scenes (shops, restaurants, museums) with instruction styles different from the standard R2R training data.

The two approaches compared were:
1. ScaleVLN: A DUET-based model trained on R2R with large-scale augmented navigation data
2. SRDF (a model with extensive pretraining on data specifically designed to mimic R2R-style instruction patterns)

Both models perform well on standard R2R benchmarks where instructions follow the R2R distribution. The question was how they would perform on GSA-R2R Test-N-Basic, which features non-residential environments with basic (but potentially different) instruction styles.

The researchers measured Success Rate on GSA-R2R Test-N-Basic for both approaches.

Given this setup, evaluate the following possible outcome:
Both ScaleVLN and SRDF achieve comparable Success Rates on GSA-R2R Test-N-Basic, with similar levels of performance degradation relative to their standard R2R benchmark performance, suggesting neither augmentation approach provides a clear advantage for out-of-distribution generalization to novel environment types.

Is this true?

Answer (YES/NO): NO